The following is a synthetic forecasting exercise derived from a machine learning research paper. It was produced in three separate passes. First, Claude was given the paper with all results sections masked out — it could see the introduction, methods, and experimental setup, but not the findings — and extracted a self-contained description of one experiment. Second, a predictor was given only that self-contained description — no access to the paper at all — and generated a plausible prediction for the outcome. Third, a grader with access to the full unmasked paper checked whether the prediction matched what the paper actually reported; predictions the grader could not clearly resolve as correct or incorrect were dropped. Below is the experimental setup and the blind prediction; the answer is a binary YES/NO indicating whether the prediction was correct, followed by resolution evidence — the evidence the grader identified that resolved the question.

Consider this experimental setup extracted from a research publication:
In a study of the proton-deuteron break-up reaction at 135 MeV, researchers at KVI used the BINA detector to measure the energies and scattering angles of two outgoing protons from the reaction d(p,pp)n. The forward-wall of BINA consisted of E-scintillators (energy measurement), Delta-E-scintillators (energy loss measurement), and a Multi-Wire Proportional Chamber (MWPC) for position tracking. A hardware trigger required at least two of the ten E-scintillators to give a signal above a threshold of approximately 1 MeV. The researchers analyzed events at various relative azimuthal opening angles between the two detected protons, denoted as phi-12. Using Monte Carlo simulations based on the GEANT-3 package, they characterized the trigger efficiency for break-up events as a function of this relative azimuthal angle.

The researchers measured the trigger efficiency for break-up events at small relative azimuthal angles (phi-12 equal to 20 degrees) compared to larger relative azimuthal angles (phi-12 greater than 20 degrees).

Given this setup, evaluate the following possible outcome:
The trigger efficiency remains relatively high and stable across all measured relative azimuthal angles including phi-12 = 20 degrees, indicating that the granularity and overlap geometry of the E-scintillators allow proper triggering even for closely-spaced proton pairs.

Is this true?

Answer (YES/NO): NO